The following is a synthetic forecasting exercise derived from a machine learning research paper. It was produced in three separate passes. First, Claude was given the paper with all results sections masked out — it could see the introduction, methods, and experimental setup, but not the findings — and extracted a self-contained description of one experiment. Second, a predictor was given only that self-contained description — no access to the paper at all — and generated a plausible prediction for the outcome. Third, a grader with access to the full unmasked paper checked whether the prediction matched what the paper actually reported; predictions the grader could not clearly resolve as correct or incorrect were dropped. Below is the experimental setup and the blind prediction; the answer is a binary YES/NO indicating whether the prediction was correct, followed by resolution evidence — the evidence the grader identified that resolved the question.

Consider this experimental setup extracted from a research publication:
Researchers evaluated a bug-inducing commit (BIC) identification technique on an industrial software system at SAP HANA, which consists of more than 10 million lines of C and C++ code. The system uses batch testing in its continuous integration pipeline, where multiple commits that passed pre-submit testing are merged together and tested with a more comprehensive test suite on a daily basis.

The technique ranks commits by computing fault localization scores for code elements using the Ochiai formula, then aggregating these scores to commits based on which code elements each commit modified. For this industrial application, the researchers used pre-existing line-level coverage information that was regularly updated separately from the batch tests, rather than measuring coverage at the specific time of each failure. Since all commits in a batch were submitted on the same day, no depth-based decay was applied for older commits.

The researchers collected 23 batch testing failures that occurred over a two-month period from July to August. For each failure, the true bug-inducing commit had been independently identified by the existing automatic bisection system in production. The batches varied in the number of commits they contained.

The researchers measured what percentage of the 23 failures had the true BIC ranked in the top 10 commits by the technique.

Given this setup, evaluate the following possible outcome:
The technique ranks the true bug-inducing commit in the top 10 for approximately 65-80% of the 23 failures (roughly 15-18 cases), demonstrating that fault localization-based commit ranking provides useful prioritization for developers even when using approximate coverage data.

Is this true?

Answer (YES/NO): NO